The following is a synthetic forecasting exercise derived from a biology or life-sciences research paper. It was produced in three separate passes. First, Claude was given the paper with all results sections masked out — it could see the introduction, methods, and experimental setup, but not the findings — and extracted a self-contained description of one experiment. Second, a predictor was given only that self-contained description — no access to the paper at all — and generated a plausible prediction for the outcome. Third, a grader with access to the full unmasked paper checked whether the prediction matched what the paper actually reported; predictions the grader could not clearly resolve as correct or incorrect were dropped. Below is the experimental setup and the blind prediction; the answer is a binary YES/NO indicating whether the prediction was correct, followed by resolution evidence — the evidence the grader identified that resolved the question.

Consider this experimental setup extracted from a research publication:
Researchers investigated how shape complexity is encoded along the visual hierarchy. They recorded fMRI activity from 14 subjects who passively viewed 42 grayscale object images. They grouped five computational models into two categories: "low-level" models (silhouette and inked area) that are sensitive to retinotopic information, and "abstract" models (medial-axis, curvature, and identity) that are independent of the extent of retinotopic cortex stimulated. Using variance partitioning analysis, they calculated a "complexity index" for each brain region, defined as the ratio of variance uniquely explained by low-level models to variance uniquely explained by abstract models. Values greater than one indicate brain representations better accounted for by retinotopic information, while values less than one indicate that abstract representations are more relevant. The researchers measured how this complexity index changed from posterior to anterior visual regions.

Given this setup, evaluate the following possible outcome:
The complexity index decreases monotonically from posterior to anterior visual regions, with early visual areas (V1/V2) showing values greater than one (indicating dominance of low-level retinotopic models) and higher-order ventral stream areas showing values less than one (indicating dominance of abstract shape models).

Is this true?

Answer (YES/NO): NO